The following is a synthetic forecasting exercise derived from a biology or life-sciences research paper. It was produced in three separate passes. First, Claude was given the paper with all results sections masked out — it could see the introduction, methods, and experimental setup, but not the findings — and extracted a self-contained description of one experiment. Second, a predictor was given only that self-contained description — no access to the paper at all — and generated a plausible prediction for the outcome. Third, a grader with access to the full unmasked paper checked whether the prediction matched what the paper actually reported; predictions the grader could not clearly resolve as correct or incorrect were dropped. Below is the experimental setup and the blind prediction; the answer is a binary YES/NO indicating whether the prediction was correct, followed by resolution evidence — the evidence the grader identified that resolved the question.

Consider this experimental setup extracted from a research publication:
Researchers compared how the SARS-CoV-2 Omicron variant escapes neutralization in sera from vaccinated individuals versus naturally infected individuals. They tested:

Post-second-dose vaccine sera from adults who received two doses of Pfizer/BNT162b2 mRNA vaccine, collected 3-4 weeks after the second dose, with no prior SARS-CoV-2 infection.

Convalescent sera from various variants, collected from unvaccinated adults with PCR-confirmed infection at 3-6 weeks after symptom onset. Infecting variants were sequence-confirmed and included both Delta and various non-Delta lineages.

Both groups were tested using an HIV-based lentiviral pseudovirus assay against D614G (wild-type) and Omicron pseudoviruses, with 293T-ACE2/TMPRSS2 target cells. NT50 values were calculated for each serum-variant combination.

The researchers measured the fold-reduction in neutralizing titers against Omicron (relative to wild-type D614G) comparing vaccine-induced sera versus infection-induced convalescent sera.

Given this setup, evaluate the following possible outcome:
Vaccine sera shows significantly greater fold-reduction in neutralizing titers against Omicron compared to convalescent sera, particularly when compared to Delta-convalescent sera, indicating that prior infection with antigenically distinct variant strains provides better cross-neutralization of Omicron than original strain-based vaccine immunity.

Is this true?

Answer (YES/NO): NO